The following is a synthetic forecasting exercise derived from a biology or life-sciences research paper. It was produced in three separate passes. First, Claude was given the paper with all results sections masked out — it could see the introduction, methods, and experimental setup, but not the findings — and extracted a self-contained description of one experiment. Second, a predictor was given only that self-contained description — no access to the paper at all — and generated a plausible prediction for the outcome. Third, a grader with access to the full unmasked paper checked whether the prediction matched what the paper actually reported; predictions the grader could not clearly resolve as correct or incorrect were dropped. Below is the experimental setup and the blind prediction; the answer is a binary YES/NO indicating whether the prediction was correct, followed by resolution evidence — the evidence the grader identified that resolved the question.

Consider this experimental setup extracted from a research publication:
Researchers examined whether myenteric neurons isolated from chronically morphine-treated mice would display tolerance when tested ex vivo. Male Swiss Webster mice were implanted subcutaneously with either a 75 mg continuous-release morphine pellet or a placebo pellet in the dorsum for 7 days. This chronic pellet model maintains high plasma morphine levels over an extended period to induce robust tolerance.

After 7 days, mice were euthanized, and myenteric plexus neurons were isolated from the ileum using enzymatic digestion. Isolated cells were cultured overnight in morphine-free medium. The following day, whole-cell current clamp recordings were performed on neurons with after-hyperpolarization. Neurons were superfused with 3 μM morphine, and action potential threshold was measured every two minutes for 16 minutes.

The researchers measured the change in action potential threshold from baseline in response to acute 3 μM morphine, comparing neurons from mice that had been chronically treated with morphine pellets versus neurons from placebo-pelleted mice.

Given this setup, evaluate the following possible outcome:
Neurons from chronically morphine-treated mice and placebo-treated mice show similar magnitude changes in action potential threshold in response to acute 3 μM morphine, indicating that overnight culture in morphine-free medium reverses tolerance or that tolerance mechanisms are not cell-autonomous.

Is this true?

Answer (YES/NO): NO